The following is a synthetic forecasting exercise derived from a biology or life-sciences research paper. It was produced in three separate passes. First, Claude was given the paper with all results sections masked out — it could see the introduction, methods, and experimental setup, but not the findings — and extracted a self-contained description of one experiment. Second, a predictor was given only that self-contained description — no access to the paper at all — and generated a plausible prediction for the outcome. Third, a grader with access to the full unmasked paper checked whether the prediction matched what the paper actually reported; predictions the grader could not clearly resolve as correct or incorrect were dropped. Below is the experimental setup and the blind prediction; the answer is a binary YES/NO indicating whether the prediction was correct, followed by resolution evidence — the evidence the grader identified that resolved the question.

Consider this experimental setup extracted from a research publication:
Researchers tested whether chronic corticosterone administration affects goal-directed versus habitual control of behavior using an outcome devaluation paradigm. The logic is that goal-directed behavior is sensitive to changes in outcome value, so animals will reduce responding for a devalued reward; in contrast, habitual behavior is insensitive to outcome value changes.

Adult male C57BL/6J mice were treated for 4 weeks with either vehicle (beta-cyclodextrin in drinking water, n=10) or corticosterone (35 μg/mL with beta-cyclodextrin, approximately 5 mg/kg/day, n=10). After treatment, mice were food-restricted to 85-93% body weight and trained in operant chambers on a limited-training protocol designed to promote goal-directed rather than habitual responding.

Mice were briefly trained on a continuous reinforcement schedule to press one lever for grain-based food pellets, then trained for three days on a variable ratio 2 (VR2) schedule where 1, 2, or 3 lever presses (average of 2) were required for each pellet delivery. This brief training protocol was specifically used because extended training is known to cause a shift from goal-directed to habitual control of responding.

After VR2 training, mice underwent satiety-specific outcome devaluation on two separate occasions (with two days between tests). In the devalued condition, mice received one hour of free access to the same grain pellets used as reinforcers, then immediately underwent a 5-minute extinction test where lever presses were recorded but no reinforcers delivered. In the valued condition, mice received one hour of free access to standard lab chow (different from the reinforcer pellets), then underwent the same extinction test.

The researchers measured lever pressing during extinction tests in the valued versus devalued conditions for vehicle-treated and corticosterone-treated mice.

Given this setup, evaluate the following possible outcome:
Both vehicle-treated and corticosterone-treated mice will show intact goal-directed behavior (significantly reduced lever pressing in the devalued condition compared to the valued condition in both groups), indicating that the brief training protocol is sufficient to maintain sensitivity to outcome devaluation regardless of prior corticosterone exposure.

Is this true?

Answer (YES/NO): NO